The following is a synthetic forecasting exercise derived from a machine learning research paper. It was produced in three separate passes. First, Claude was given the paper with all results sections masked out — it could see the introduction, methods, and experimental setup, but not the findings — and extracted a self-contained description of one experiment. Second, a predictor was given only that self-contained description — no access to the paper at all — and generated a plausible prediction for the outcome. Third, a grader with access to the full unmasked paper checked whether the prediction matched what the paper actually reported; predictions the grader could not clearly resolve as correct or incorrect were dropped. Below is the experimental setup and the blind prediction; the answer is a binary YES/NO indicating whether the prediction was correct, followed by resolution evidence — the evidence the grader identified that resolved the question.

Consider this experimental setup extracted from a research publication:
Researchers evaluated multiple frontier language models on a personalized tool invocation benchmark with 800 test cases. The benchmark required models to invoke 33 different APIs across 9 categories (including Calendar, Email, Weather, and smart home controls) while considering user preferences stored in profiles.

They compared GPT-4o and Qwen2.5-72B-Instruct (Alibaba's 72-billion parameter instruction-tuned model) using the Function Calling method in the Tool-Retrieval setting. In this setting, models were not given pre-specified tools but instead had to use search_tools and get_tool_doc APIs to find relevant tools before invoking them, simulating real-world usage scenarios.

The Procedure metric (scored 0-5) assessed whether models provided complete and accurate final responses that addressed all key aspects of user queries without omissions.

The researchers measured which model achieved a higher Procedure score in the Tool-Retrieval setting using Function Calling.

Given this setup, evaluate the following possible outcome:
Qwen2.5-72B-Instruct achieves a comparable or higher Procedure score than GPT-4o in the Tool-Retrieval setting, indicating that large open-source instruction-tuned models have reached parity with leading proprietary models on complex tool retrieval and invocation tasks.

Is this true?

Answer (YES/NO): YES